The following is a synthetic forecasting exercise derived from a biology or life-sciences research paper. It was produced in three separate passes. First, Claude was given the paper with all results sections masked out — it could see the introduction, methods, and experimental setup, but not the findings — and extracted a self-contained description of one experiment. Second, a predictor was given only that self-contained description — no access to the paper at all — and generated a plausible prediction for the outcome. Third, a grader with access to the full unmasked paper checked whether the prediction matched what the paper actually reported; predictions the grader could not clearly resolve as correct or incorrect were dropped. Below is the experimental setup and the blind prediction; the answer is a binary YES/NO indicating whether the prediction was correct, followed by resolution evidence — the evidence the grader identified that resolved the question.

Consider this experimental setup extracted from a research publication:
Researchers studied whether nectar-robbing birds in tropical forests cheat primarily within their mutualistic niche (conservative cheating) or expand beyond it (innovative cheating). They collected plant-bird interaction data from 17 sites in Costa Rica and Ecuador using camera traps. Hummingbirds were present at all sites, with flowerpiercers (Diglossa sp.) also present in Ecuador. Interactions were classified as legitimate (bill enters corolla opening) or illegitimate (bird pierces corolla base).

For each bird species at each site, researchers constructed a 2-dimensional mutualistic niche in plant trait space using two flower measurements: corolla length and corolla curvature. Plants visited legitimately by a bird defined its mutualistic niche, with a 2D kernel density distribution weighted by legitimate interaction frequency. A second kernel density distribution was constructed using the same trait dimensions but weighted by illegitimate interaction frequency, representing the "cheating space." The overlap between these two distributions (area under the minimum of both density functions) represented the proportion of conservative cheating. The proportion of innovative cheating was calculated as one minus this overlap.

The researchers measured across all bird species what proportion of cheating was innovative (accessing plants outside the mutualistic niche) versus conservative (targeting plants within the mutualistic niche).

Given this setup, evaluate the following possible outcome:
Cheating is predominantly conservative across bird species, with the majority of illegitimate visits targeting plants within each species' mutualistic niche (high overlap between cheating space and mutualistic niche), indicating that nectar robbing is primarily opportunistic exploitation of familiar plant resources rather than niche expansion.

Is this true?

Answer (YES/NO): NO